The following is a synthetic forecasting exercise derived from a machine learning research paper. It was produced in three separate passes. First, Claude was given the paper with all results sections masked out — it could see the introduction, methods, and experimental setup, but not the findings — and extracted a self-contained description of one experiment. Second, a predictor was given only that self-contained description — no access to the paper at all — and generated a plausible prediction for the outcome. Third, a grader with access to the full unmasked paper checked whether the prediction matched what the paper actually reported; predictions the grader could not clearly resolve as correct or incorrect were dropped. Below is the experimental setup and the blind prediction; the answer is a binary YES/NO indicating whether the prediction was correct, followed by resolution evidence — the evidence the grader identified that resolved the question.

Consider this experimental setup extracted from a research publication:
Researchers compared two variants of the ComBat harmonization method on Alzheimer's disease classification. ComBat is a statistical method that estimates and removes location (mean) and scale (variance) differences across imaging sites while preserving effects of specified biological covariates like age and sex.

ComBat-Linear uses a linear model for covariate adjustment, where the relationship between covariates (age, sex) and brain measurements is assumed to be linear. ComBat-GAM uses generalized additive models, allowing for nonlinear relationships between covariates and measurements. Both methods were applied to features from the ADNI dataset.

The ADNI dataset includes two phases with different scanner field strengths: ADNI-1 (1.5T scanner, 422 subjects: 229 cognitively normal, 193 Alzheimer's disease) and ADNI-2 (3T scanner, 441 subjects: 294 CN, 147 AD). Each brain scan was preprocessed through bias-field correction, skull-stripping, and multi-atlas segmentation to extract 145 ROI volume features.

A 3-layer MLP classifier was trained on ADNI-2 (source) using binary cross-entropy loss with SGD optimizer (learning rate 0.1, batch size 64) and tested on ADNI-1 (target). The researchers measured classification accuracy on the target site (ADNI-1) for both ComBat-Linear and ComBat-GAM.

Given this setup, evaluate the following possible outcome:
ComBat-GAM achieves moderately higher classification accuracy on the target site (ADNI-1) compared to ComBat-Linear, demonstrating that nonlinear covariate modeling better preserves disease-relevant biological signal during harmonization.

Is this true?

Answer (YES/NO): NO